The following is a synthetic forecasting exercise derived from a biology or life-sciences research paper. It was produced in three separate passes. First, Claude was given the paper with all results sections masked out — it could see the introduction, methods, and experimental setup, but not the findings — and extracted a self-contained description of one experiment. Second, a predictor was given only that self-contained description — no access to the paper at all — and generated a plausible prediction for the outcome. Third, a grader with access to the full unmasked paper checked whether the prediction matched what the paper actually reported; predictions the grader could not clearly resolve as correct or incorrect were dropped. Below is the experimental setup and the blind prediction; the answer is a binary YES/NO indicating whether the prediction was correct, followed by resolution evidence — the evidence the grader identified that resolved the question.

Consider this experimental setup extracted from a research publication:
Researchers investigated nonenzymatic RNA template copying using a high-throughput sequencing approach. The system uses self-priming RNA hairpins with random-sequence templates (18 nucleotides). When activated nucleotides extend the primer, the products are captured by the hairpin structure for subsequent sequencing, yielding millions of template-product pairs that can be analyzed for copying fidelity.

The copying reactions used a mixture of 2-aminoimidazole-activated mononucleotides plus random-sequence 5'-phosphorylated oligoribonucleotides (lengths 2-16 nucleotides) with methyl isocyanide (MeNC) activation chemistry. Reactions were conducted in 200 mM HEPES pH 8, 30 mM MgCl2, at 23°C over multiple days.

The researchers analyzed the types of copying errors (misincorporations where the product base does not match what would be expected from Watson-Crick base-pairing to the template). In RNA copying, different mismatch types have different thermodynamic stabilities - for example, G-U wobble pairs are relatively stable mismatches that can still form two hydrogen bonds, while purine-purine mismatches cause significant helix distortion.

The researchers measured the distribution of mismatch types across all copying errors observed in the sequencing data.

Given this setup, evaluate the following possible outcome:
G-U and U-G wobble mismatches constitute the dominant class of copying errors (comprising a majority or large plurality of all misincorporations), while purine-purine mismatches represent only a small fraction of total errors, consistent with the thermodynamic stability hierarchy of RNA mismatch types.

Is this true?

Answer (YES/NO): NO